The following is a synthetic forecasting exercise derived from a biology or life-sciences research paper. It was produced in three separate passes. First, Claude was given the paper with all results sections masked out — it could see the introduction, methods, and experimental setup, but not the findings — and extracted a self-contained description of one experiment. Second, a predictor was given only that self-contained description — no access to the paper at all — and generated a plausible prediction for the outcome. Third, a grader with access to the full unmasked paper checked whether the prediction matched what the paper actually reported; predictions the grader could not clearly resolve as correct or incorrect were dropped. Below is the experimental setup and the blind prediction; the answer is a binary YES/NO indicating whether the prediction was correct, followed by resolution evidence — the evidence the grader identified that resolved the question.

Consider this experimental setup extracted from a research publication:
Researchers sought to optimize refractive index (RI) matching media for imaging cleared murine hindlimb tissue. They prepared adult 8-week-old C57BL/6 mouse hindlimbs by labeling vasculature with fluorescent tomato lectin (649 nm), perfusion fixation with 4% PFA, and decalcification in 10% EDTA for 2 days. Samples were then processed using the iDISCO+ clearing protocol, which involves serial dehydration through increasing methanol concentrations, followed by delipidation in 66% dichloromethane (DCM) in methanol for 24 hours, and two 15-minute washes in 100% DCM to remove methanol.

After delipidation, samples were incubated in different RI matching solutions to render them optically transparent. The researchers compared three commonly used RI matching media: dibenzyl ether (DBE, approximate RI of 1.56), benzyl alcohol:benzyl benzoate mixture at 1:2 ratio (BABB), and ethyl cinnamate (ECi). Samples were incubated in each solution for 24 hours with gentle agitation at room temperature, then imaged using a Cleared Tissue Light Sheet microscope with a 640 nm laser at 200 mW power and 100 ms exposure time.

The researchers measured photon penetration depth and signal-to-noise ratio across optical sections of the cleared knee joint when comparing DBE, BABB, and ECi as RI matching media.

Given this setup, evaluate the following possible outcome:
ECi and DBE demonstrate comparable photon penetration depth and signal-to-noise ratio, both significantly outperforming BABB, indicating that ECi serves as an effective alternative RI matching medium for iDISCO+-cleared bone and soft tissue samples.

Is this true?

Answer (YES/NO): NO